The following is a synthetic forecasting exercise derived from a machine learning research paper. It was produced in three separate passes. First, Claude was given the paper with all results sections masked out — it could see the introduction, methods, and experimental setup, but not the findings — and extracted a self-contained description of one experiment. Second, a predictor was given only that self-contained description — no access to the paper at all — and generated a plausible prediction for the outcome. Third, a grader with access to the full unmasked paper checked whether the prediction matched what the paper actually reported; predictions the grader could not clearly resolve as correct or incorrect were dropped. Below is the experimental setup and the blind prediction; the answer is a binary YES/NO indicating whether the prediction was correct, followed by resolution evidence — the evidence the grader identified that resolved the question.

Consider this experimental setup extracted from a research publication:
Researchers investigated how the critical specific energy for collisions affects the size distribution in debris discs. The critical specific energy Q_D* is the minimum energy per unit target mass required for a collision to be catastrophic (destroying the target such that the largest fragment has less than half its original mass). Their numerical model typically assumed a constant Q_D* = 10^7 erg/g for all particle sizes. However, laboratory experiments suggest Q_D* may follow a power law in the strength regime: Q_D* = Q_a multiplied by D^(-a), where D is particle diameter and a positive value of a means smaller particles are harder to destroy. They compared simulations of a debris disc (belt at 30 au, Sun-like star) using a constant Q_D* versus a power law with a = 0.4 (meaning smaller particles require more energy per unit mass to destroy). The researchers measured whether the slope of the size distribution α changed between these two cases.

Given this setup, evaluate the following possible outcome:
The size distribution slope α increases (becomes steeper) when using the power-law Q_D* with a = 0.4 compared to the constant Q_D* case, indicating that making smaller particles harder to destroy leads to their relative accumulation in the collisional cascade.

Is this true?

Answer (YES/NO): YES